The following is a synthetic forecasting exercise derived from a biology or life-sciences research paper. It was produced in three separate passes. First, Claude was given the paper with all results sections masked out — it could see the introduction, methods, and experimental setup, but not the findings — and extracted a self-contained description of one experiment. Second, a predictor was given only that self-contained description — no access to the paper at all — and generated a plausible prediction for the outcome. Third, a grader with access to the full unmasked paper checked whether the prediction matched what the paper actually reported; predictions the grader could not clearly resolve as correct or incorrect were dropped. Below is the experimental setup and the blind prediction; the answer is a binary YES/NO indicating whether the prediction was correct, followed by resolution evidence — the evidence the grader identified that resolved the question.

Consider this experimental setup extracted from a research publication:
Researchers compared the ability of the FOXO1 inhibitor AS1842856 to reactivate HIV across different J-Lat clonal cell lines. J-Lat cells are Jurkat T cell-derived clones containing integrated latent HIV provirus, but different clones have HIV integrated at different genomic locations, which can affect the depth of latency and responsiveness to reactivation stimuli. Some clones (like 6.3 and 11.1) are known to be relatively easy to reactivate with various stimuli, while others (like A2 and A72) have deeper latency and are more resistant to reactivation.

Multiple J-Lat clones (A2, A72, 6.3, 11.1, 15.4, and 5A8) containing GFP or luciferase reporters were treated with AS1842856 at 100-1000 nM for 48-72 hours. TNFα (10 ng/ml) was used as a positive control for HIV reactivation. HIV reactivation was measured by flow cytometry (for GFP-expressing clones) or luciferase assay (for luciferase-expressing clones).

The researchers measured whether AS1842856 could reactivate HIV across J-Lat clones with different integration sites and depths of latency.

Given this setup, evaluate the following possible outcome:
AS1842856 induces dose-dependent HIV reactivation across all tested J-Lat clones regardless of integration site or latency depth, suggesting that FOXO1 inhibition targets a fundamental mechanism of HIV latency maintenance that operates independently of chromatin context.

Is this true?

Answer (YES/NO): YES